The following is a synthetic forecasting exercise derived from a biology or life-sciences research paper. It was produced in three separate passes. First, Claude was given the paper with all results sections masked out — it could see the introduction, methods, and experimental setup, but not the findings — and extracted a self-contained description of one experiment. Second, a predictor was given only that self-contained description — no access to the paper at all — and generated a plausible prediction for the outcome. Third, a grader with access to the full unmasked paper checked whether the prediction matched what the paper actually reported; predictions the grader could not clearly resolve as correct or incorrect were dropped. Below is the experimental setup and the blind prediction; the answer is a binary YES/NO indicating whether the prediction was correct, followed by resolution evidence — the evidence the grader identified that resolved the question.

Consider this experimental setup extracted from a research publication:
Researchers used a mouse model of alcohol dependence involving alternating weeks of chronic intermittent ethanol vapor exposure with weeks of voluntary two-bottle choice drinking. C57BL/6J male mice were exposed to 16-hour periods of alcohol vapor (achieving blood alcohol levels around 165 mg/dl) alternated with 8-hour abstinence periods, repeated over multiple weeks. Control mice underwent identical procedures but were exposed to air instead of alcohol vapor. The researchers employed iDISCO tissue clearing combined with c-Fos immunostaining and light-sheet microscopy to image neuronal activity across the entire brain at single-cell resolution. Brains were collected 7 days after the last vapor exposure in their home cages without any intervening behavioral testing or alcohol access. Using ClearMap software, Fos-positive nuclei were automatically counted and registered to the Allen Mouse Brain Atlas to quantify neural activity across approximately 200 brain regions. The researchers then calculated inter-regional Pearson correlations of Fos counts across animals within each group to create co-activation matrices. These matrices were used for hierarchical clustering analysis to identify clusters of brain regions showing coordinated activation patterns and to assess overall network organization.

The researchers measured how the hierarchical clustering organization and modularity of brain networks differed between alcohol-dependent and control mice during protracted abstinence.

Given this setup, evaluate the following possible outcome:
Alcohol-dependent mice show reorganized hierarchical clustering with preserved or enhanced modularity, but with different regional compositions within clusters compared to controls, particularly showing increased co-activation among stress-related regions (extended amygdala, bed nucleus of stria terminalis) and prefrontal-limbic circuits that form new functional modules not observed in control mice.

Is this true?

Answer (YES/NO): NO